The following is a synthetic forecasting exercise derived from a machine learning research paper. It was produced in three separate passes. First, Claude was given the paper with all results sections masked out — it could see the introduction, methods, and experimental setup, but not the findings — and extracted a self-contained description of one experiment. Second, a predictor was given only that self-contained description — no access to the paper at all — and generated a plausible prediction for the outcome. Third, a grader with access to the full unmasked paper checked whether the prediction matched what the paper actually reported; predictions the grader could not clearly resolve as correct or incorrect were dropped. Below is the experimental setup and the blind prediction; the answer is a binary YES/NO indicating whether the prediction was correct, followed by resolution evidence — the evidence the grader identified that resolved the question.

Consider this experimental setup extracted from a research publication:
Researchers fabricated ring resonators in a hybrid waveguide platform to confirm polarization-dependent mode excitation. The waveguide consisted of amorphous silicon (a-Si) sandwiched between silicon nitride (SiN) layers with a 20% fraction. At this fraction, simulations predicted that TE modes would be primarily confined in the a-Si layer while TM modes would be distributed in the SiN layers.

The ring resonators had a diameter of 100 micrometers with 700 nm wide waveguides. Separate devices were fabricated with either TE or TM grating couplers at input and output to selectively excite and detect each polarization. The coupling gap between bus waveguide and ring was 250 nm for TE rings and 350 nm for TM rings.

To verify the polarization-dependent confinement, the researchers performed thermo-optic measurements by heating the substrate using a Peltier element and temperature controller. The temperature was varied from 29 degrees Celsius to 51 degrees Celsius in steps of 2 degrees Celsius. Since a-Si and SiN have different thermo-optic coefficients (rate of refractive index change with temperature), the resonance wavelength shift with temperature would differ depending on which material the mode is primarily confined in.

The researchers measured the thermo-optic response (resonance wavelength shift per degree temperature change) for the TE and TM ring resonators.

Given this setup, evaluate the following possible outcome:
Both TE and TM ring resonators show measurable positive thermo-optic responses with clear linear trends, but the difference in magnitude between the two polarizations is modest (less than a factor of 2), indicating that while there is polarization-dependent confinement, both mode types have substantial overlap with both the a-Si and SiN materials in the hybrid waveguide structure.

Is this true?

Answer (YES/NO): NO